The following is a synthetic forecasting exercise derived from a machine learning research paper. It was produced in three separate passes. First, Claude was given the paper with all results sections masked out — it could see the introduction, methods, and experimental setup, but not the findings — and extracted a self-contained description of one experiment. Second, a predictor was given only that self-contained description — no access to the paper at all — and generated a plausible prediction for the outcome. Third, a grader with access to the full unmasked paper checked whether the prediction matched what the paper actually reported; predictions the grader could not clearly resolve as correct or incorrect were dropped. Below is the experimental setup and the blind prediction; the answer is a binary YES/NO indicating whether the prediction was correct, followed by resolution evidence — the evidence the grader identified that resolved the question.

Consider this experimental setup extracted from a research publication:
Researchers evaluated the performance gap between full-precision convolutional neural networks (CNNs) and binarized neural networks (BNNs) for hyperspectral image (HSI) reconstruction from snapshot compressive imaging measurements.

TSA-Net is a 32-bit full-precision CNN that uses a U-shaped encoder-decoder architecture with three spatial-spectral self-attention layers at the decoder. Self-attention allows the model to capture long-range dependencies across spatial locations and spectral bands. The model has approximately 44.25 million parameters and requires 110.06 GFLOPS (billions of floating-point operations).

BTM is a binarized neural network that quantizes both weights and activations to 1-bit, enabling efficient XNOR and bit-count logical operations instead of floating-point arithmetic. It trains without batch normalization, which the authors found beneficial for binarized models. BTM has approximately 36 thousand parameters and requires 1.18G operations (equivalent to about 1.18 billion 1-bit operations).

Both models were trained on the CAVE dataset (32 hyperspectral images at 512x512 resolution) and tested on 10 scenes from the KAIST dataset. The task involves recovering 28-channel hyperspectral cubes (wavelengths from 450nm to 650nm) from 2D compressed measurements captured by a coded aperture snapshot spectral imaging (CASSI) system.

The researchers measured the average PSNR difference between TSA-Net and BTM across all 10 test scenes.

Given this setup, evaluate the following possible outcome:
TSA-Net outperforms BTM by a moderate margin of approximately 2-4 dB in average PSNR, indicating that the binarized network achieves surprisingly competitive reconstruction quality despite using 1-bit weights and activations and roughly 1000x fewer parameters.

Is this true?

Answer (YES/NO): NO